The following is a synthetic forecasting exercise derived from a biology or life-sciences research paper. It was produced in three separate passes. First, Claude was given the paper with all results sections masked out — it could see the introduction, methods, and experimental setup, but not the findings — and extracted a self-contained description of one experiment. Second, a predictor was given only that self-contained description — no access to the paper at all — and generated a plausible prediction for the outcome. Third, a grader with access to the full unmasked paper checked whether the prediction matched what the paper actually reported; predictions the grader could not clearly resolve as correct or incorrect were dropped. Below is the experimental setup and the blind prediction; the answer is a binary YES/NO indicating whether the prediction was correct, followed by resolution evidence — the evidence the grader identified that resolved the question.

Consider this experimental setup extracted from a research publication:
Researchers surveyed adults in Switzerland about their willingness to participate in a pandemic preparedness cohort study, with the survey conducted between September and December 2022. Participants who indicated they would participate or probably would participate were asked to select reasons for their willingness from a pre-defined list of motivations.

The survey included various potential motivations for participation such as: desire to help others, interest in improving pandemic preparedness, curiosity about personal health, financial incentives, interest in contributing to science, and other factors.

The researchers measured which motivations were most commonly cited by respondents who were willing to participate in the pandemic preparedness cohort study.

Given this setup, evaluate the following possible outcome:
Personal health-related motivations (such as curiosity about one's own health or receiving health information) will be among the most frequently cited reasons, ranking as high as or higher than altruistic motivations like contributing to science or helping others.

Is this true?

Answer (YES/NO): NO